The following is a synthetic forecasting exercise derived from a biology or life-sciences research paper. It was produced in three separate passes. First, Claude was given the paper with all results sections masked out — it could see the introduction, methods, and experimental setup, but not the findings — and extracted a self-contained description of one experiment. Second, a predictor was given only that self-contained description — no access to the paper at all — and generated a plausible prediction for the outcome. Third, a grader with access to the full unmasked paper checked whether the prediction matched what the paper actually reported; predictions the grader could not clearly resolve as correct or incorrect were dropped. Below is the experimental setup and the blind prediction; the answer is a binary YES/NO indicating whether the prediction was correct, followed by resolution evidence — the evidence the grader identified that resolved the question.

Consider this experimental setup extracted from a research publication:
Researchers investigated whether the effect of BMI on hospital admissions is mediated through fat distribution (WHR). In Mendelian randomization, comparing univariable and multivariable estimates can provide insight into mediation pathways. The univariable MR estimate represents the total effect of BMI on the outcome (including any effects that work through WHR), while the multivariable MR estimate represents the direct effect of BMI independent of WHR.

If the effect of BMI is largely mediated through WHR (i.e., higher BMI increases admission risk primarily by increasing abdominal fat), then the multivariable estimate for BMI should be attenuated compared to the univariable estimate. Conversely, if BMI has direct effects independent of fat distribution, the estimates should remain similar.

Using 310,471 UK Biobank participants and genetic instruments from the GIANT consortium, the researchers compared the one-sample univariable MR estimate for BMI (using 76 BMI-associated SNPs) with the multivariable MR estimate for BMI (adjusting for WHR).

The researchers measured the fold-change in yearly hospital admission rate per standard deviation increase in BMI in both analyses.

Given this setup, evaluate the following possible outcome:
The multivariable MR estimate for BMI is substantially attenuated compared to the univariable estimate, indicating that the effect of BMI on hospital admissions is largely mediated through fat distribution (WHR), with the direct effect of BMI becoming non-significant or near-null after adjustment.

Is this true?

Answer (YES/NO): YES